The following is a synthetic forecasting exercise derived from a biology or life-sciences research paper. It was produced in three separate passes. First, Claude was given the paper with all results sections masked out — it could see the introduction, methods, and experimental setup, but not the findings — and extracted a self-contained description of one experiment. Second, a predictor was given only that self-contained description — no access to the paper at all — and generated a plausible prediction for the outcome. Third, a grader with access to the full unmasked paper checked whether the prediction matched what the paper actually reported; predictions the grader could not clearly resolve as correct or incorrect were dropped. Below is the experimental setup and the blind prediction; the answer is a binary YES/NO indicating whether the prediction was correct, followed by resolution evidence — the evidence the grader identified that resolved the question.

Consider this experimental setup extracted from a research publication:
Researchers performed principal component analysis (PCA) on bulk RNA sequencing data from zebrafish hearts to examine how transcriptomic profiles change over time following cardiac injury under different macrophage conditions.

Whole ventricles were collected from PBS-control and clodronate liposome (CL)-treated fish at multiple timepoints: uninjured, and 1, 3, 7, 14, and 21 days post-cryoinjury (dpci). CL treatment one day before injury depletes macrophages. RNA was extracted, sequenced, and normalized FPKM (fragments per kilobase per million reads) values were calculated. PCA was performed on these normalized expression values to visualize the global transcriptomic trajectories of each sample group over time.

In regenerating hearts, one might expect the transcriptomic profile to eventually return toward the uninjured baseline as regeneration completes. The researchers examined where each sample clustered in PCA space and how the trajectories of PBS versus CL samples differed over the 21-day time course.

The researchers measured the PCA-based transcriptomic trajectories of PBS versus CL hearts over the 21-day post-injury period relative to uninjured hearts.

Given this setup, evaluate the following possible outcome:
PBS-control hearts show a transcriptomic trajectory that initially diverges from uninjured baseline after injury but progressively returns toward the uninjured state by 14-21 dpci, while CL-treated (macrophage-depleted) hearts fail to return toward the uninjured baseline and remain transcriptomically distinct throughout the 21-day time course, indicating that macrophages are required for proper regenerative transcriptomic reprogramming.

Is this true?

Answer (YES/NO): YES